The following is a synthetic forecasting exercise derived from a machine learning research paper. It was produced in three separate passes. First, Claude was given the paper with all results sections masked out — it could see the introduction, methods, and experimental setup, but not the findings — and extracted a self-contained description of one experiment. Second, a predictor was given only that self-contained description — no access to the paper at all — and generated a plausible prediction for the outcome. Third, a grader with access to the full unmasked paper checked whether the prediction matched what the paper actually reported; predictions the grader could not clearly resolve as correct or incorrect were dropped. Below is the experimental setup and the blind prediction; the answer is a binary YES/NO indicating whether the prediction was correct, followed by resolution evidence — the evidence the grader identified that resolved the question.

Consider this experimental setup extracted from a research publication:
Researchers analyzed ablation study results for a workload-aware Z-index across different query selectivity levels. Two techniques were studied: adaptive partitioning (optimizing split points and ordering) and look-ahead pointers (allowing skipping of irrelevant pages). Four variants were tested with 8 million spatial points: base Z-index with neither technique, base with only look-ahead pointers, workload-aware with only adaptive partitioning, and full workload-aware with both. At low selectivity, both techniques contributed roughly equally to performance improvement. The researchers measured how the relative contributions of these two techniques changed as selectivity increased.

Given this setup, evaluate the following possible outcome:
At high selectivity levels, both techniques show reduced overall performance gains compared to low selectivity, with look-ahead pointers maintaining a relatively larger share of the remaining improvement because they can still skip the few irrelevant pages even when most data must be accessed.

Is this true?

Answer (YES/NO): NO